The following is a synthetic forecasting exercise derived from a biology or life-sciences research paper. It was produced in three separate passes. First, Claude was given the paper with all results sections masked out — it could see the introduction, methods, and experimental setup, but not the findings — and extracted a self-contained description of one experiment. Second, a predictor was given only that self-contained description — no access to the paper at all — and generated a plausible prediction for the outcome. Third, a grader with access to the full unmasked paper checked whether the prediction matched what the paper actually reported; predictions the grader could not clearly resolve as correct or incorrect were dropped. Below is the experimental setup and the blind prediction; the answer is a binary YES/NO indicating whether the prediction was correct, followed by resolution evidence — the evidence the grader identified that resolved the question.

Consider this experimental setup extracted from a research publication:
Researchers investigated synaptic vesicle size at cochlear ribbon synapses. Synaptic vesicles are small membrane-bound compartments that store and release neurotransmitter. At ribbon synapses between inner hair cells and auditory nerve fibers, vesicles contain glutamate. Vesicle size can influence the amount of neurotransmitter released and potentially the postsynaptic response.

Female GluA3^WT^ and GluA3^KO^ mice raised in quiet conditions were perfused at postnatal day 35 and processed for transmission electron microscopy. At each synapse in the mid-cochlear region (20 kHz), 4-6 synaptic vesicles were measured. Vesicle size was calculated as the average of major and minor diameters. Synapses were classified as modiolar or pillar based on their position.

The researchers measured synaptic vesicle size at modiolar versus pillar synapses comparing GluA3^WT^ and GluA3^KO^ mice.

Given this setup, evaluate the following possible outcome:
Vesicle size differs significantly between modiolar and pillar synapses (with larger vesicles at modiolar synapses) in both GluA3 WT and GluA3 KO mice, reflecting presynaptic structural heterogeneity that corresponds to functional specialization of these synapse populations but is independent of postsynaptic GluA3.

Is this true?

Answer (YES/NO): NO